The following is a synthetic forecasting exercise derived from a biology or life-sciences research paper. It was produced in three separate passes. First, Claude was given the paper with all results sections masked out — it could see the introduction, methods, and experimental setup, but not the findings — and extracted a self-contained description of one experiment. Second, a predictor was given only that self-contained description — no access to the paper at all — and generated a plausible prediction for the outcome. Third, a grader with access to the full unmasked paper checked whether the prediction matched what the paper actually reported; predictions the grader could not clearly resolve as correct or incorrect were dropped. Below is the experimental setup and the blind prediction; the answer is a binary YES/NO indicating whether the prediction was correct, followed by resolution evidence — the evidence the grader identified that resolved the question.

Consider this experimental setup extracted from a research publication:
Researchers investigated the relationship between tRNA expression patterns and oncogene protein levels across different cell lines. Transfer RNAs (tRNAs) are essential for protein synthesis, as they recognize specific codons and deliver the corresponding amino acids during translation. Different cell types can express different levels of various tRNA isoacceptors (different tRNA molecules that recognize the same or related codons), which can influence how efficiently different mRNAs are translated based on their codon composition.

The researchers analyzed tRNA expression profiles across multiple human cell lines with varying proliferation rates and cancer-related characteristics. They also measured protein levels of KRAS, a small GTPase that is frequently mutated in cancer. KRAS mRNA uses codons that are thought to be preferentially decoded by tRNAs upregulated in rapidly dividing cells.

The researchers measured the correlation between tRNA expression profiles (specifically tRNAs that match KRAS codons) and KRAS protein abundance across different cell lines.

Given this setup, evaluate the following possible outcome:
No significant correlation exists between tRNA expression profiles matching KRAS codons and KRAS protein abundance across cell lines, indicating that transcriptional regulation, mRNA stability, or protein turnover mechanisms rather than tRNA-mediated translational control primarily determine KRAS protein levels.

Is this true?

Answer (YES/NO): NO